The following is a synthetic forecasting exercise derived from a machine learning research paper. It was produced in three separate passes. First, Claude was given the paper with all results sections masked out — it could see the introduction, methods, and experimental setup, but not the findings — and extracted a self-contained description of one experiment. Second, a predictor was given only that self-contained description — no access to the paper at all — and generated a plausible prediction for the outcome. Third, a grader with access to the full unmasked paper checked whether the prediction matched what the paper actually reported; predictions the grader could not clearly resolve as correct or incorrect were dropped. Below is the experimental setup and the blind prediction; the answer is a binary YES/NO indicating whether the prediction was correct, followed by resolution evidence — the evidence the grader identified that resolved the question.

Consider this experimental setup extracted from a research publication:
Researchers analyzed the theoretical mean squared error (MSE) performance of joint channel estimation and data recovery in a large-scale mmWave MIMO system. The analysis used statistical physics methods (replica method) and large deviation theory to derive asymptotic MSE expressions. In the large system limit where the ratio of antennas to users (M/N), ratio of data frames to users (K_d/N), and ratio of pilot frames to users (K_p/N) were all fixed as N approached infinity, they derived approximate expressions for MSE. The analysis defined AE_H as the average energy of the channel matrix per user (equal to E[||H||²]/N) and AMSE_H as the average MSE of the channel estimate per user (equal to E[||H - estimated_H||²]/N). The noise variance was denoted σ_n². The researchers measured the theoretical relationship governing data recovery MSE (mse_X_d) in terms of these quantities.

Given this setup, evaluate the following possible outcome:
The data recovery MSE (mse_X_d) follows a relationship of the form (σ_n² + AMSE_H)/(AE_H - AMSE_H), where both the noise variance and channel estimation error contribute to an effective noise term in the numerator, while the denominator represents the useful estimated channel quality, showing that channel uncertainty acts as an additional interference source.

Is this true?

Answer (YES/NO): NO